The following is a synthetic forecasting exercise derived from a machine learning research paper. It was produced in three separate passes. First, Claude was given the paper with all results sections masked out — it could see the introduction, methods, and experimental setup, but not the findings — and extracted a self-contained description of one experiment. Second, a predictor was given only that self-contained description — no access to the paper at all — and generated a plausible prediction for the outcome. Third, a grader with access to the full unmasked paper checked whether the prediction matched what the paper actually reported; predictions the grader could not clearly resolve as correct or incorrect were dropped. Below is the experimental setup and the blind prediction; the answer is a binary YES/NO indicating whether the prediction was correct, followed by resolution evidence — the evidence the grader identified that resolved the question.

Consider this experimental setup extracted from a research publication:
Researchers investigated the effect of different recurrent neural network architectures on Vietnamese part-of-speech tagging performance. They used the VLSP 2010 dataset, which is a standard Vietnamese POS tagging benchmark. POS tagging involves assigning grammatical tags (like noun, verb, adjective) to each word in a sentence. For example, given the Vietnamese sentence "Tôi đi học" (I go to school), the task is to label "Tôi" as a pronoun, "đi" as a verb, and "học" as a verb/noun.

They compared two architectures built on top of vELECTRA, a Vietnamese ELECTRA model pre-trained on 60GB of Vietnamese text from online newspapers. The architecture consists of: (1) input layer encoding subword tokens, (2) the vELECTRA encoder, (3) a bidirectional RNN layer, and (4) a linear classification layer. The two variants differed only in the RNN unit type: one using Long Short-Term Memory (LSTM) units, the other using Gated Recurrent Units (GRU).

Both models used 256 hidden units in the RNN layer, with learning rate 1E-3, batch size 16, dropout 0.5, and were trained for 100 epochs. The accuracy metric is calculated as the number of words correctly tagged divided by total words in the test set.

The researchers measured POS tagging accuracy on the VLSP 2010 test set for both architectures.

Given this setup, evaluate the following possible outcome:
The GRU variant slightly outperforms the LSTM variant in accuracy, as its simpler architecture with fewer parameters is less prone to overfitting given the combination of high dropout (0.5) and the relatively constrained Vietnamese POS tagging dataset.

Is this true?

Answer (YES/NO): YES